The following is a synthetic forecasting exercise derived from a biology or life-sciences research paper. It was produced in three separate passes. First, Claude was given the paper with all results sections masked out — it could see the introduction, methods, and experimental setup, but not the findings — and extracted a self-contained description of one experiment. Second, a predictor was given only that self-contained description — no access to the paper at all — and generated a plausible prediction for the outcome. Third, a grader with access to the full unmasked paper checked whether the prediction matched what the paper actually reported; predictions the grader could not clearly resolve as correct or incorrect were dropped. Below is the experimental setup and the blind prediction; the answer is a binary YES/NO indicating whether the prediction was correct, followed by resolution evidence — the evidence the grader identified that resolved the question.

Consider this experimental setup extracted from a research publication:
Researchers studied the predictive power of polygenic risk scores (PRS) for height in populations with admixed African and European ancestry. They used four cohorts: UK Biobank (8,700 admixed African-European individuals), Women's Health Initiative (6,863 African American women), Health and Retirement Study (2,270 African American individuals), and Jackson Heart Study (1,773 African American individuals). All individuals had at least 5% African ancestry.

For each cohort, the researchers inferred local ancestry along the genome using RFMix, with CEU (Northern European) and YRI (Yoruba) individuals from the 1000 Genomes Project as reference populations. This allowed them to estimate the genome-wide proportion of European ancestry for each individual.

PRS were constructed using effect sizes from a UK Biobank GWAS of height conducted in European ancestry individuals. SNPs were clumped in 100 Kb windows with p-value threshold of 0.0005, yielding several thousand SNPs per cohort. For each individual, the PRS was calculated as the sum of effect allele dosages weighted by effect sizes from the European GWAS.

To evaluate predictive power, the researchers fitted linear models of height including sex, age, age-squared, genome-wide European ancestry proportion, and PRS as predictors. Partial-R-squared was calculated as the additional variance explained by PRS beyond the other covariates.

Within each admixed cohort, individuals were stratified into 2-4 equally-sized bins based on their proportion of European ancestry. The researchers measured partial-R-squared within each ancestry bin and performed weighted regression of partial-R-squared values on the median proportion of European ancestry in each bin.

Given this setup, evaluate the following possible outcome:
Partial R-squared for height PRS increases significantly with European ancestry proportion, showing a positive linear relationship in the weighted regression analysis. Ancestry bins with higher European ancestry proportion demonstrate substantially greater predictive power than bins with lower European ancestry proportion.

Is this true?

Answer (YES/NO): YES